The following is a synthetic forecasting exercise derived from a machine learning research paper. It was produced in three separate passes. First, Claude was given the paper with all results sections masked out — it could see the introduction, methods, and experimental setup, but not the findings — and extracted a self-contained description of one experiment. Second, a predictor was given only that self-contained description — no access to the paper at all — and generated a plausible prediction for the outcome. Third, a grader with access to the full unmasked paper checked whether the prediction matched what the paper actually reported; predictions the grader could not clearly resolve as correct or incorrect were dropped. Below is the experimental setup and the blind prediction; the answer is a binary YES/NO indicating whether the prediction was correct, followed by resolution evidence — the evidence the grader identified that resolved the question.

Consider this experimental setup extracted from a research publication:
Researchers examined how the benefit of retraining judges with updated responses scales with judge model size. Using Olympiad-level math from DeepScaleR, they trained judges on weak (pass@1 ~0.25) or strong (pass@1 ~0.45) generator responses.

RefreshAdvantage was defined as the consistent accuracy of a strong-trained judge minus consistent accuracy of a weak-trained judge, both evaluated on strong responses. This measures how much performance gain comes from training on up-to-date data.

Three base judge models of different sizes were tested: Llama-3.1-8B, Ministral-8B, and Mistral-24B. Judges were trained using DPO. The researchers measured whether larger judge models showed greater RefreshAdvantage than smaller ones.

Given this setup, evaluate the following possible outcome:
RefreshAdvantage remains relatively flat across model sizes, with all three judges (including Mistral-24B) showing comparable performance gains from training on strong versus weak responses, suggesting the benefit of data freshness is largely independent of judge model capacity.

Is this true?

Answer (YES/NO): NO